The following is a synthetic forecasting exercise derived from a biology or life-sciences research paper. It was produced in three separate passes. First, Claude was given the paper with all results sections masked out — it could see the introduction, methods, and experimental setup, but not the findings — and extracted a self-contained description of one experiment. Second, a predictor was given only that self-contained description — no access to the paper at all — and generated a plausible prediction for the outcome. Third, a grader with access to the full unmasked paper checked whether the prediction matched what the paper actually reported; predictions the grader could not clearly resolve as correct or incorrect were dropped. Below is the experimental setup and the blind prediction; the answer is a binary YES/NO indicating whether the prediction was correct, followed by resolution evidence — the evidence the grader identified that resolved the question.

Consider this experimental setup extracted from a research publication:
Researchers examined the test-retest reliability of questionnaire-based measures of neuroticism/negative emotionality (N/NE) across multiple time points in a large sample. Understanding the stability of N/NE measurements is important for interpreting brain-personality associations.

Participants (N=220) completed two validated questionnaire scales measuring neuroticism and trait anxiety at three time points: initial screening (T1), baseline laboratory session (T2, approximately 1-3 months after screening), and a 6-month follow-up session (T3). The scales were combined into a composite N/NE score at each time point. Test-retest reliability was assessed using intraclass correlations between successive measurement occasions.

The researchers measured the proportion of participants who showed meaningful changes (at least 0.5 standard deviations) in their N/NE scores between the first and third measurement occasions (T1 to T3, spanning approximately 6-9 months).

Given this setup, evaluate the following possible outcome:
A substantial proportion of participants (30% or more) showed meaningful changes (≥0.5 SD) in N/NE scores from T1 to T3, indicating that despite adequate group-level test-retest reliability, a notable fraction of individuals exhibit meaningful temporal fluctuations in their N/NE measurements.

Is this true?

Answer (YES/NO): YES